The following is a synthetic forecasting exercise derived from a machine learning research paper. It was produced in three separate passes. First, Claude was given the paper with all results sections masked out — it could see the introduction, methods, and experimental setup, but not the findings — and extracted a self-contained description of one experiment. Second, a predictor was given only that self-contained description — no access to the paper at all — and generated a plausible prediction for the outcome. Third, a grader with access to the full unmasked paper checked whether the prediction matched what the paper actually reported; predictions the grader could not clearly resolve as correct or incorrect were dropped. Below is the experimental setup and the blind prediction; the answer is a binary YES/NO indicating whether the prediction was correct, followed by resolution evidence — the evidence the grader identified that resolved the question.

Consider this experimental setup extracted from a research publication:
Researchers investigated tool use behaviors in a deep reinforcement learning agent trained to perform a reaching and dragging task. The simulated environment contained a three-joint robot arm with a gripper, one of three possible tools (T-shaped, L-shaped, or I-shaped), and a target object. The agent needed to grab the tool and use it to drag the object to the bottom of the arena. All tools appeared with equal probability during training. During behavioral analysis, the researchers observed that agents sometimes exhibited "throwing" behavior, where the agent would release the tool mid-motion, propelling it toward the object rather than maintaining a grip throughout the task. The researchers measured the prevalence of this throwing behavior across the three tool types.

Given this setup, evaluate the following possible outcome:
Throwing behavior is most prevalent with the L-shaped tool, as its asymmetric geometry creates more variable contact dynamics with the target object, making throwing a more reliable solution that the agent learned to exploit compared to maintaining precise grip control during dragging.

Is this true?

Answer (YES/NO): NO